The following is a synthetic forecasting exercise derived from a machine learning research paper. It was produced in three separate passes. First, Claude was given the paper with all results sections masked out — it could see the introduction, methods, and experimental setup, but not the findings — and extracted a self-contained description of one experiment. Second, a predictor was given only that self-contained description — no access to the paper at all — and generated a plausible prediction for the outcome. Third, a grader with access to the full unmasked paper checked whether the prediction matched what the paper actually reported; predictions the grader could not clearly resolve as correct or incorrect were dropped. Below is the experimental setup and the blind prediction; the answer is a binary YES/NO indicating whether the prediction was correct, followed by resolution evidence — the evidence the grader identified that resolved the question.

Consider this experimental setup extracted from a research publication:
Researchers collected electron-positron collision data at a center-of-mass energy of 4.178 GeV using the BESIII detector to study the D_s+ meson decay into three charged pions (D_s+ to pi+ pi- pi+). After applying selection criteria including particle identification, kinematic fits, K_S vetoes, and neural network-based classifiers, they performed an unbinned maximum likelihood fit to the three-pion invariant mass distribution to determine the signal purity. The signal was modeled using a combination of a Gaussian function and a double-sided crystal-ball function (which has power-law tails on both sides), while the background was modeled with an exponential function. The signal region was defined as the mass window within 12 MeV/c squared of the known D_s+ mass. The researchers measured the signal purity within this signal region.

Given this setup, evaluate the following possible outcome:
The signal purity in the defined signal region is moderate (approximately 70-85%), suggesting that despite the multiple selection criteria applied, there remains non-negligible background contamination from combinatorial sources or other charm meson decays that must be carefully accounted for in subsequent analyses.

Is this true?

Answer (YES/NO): YES